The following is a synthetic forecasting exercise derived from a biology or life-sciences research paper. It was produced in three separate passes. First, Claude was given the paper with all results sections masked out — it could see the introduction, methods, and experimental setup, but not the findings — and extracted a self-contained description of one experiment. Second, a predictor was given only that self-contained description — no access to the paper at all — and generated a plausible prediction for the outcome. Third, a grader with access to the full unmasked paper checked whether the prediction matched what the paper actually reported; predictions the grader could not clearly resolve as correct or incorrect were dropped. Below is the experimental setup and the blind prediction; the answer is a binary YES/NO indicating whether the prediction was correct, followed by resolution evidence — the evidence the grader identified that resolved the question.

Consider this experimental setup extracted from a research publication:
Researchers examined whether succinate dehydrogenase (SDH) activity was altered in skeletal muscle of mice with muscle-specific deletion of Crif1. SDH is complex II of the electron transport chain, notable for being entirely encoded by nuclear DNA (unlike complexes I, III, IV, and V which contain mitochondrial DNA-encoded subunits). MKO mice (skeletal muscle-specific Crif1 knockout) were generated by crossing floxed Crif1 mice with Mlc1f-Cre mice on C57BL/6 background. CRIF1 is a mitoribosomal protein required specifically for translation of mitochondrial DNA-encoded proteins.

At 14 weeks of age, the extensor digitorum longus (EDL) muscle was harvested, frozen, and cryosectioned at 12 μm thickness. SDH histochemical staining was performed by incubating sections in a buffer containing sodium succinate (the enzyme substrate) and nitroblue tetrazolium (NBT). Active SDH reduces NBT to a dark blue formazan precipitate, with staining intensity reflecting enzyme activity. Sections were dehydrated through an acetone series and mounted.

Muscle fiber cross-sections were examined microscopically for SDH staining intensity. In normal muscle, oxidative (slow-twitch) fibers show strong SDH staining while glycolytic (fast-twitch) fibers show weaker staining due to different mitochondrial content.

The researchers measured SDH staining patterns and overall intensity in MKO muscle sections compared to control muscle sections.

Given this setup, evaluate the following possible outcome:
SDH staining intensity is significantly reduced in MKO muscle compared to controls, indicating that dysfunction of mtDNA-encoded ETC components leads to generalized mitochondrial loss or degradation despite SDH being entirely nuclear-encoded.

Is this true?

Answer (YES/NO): YES